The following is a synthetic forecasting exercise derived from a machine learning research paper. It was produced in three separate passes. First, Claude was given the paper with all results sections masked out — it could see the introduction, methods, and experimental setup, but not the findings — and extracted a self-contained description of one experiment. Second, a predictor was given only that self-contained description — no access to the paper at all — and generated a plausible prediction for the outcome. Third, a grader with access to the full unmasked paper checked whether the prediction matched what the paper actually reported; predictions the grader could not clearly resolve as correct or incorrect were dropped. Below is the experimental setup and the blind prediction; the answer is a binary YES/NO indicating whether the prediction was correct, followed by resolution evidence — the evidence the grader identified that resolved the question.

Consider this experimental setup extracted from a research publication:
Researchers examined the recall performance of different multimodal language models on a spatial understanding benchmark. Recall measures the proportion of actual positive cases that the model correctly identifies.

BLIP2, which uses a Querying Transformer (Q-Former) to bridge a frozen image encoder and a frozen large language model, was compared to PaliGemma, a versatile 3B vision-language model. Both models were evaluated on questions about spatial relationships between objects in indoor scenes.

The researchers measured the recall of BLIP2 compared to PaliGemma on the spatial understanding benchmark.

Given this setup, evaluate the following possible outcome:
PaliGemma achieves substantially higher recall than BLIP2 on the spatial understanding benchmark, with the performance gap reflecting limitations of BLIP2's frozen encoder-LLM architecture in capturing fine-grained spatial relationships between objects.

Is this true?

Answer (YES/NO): NO